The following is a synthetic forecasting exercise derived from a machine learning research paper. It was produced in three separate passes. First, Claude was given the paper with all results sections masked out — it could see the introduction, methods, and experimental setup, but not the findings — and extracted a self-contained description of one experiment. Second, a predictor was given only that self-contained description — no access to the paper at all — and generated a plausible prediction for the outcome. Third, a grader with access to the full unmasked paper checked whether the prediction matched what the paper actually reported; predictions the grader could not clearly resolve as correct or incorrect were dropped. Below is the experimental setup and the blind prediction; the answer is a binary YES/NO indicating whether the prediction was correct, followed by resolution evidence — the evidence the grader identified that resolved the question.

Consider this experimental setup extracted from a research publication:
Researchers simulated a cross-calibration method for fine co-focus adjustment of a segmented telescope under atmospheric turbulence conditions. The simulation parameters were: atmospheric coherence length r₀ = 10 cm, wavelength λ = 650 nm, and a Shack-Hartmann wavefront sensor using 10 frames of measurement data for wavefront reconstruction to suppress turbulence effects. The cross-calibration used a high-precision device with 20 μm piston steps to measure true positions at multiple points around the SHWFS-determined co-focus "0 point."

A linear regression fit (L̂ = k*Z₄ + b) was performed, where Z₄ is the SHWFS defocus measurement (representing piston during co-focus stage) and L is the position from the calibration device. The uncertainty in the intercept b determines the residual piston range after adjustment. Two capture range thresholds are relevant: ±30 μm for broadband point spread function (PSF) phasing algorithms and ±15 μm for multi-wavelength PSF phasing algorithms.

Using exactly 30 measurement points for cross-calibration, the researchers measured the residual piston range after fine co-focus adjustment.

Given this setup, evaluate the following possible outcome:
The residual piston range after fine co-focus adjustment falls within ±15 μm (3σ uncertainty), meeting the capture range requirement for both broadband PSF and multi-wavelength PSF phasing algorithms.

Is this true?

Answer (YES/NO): NO